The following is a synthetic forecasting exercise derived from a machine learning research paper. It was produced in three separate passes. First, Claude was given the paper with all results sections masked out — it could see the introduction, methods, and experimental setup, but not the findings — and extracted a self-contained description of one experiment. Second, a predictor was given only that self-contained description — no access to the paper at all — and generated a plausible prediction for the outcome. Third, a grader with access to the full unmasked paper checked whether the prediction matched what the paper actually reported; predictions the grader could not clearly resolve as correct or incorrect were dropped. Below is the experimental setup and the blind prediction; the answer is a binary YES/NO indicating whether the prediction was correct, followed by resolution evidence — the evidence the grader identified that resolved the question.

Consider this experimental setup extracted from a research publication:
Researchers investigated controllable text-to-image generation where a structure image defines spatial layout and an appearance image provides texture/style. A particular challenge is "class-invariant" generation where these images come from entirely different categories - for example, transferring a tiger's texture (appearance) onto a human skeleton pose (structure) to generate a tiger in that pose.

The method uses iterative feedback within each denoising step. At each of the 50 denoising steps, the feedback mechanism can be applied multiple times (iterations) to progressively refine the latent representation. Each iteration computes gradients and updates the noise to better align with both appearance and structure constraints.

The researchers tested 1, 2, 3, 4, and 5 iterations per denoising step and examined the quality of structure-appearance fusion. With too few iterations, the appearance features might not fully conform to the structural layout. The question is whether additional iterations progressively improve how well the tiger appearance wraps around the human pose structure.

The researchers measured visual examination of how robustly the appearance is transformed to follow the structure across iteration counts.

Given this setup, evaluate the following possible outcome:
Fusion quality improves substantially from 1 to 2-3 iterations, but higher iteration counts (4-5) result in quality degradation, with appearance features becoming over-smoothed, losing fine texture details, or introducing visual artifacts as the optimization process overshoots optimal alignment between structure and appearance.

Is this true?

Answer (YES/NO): NO